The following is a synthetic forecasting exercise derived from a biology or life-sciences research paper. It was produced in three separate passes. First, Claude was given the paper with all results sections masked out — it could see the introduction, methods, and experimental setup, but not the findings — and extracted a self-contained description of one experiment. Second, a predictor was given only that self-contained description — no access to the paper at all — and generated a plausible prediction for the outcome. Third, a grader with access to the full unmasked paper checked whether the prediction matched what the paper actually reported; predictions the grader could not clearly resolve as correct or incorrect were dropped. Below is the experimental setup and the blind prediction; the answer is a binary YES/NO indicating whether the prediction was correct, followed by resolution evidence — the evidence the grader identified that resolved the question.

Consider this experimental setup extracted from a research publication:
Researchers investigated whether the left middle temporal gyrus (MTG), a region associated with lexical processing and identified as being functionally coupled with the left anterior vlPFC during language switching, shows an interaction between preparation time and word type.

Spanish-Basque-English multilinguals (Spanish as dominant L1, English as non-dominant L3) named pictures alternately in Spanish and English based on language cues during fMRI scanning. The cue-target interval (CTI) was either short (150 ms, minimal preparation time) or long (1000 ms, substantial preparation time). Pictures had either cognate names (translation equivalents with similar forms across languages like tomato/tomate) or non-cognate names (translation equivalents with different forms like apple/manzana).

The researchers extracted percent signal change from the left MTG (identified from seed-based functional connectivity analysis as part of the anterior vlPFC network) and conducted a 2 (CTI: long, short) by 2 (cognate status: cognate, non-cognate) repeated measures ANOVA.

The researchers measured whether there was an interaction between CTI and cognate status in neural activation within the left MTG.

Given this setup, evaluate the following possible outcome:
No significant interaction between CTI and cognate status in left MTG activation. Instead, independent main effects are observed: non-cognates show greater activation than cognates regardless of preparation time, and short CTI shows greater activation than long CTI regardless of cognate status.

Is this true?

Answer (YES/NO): NO